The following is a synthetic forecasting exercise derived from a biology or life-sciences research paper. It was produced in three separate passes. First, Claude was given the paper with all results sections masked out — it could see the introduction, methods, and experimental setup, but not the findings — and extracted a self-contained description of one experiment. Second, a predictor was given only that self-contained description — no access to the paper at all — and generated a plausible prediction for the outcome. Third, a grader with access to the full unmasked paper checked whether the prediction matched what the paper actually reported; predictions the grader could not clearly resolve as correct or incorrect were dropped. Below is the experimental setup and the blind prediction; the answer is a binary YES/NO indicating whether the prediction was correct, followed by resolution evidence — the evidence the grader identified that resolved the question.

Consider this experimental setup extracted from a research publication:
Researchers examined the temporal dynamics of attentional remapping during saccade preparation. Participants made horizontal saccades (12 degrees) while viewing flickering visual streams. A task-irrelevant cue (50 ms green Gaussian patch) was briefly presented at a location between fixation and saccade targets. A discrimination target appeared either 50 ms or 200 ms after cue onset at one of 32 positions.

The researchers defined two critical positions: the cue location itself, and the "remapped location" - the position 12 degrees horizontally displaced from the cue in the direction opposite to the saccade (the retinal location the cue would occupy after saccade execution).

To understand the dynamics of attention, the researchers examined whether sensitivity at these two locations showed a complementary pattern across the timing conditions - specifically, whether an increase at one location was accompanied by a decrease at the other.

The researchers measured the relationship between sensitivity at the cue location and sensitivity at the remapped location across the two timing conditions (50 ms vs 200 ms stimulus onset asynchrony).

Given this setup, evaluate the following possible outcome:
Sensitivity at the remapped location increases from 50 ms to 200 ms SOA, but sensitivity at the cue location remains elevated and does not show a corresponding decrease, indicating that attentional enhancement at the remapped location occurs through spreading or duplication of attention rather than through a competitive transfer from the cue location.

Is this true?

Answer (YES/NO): NO